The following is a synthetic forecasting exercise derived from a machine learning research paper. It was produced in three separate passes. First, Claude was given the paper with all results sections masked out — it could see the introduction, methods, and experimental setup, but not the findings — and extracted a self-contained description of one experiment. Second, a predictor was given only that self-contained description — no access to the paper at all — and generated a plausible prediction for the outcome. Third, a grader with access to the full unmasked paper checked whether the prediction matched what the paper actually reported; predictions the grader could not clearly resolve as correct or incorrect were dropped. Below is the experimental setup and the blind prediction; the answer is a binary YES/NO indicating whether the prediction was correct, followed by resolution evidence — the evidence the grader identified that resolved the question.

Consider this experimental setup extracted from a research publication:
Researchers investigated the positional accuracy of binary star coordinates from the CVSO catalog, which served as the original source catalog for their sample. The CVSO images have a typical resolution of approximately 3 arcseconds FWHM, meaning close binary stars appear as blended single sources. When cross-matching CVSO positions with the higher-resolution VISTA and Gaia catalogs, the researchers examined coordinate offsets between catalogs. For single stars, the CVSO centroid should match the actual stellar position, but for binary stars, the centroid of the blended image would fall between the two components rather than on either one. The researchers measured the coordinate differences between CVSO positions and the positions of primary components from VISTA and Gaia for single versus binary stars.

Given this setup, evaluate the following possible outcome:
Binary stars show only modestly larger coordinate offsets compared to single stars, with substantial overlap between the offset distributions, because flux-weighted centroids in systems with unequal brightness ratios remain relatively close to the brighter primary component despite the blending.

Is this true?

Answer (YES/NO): NO